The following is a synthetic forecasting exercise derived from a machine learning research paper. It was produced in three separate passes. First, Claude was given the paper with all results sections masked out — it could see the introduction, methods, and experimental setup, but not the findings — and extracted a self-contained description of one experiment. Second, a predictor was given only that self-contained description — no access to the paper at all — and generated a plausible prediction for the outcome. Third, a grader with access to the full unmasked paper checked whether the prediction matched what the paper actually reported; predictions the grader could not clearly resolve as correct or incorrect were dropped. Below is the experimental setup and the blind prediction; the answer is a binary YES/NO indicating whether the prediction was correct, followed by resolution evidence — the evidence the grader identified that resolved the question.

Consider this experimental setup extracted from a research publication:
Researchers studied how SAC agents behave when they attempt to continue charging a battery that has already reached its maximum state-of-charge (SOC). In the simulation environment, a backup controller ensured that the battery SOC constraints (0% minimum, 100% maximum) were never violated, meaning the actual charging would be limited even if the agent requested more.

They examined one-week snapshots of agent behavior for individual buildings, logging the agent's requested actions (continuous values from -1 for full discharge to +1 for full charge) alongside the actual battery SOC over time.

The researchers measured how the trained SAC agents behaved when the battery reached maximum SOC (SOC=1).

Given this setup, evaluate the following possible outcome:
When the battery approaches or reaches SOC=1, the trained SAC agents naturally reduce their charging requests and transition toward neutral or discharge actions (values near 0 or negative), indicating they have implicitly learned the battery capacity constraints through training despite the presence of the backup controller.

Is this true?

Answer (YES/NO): NO